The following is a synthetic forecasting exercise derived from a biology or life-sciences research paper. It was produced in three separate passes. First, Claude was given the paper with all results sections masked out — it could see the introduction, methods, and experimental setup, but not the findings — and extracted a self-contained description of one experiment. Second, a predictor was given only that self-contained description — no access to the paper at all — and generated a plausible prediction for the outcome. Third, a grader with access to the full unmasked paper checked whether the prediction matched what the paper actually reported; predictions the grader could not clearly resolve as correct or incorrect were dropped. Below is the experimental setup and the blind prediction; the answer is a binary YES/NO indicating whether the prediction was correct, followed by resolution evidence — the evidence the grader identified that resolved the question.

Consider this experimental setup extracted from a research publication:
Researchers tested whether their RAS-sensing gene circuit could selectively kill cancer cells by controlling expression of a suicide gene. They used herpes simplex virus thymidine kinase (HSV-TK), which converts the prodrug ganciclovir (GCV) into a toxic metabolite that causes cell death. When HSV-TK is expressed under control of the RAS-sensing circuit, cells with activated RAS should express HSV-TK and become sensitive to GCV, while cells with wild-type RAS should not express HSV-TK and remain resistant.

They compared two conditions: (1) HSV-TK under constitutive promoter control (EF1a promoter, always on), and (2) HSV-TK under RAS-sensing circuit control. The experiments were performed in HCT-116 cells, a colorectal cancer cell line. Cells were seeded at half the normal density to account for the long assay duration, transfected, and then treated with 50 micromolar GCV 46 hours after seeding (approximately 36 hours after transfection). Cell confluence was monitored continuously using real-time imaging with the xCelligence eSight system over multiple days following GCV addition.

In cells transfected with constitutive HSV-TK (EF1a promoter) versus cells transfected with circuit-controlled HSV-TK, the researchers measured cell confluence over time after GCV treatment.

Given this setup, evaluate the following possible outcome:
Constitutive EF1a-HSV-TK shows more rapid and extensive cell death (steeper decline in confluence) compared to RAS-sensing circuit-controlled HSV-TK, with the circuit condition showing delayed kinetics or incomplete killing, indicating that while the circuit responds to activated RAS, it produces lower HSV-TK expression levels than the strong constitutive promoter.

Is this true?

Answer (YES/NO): YES